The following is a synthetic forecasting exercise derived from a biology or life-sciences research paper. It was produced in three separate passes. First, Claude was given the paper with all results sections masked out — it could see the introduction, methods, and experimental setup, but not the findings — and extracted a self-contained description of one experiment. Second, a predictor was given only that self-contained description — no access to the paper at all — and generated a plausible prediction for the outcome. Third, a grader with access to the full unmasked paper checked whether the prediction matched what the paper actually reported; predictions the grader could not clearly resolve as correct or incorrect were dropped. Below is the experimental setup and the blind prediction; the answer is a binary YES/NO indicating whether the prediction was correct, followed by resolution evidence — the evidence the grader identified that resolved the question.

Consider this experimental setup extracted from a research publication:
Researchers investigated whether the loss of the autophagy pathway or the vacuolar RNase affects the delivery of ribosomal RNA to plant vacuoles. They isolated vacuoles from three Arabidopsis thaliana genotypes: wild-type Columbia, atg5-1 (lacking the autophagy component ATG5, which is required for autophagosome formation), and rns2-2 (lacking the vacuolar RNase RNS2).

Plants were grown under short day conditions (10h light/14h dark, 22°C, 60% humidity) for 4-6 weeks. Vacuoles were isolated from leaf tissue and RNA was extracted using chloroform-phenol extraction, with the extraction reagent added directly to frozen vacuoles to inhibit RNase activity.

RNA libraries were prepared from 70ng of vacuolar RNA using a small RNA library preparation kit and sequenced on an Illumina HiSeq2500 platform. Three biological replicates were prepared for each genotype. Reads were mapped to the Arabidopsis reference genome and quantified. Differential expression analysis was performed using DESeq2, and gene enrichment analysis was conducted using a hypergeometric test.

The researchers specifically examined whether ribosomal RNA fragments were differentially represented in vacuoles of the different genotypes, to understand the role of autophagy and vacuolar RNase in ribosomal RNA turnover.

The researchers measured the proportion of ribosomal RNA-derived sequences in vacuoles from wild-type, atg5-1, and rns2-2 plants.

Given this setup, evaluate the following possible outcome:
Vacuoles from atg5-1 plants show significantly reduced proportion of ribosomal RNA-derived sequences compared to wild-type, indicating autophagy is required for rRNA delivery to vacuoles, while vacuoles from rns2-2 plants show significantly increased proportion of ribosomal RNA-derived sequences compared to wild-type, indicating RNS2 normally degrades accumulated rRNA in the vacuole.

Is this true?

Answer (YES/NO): NO